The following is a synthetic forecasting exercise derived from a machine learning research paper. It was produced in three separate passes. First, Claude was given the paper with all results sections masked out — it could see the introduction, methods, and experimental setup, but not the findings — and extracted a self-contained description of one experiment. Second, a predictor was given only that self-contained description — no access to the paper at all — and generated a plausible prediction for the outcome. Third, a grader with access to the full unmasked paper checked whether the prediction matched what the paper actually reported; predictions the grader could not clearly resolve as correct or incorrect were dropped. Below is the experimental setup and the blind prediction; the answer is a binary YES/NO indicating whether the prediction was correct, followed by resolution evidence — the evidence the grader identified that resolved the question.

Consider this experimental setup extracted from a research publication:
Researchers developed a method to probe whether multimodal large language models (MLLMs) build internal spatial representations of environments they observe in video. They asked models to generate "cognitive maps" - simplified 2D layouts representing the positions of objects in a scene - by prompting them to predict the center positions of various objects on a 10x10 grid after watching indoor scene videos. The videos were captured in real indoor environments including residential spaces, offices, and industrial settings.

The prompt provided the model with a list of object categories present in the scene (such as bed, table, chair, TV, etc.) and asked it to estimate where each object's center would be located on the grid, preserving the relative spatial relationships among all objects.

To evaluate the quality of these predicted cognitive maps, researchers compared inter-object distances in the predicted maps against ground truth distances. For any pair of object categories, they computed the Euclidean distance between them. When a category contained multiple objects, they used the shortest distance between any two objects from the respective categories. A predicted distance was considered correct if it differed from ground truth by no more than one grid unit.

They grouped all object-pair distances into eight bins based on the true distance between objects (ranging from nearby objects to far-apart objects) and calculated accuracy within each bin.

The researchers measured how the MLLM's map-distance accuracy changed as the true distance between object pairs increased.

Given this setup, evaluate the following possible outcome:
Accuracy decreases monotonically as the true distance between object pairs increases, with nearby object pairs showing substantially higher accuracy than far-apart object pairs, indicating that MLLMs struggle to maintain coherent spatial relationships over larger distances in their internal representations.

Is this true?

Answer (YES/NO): YES